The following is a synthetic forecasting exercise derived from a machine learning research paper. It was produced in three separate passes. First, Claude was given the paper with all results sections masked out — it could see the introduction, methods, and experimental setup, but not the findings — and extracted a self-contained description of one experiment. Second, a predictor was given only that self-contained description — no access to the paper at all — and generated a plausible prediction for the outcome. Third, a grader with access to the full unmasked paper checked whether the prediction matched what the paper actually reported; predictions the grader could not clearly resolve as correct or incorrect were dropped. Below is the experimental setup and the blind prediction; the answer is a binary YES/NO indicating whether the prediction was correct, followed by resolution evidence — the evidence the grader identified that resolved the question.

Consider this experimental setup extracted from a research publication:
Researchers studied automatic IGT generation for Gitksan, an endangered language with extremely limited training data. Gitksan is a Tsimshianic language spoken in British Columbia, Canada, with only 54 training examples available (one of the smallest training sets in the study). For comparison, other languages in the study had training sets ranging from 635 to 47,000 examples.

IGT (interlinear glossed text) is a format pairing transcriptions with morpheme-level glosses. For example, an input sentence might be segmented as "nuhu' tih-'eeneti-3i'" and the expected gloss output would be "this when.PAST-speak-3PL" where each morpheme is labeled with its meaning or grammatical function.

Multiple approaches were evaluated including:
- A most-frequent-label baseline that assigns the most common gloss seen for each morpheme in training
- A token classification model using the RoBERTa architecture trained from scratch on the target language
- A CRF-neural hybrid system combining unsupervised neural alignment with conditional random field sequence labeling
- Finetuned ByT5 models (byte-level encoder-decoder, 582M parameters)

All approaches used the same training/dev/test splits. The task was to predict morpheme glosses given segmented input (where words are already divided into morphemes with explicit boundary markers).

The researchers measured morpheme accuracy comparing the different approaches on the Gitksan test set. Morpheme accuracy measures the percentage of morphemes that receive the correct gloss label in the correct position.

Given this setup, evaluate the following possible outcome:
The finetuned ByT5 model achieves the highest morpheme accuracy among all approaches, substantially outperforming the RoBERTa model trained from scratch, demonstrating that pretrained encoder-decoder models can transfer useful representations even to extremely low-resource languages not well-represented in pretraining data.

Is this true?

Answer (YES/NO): NO